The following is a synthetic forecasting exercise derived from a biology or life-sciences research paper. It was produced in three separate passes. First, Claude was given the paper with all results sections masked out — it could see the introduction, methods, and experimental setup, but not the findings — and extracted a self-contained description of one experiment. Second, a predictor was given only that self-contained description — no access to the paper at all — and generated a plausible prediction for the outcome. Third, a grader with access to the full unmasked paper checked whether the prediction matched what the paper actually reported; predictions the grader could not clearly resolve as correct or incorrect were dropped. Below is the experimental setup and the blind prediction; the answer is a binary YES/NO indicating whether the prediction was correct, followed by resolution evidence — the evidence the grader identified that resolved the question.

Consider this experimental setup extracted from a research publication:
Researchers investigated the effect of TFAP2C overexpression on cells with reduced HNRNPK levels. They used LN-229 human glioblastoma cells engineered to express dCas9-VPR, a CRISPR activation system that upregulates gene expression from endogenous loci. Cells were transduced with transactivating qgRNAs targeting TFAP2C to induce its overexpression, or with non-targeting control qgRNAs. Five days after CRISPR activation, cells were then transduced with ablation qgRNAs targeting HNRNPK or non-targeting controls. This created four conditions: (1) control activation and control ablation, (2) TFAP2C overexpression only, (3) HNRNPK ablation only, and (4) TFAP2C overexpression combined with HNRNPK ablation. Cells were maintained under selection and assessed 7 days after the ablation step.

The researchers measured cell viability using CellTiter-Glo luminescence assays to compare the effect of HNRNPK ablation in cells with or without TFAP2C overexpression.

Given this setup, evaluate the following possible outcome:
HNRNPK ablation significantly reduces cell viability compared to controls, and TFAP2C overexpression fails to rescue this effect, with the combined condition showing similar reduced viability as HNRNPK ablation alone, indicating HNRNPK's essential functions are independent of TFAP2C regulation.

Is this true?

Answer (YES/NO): NO